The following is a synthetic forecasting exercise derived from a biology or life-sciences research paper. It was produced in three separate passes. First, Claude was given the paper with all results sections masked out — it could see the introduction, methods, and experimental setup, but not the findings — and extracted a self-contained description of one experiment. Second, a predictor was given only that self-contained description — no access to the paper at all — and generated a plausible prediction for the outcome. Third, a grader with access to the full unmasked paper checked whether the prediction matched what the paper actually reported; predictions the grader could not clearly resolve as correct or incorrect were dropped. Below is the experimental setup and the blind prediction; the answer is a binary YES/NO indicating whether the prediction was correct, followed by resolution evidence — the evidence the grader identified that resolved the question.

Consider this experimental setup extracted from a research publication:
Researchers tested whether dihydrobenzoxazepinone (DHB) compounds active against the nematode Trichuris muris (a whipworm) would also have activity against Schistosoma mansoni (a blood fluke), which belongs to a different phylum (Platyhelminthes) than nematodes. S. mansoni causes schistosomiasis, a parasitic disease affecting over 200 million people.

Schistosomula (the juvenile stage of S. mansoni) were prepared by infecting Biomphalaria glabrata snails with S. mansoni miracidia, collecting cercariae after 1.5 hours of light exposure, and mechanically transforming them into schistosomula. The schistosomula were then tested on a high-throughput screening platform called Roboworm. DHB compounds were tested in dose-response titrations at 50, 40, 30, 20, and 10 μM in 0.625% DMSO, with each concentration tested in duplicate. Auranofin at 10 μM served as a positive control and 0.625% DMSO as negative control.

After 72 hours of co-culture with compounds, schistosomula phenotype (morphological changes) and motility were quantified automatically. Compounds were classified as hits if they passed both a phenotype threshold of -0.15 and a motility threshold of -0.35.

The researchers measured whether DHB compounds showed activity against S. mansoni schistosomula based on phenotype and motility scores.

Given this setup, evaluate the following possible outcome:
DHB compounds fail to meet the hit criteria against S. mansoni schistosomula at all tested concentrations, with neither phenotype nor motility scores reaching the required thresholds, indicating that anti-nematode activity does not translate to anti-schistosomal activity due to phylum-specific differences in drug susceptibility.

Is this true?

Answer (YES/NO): NO